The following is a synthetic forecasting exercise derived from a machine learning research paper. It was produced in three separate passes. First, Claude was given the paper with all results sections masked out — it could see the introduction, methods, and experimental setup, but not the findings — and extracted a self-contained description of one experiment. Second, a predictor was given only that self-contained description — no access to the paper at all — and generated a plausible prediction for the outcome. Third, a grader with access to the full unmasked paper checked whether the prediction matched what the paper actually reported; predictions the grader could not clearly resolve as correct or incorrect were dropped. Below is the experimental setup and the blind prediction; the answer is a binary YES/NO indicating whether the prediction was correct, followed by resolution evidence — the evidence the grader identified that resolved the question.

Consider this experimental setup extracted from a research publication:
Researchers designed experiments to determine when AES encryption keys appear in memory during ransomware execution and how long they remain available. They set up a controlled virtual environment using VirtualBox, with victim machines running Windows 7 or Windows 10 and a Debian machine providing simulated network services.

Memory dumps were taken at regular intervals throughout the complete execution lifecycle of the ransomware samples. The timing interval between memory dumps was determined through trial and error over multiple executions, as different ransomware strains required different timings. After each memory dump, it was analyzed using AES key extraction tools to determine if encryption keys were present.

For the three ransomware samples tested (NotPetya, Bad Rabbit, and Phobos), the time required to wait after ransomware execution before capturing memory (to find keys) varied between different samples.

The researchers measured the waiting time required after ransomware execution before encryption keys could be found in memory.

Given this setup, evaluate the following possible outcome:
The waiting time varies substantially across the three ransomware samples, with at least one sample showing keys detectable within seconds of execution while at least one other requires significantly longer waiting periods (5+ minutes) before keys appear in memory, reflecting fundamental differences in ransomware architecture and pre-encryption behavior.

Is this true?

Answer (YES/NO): NO